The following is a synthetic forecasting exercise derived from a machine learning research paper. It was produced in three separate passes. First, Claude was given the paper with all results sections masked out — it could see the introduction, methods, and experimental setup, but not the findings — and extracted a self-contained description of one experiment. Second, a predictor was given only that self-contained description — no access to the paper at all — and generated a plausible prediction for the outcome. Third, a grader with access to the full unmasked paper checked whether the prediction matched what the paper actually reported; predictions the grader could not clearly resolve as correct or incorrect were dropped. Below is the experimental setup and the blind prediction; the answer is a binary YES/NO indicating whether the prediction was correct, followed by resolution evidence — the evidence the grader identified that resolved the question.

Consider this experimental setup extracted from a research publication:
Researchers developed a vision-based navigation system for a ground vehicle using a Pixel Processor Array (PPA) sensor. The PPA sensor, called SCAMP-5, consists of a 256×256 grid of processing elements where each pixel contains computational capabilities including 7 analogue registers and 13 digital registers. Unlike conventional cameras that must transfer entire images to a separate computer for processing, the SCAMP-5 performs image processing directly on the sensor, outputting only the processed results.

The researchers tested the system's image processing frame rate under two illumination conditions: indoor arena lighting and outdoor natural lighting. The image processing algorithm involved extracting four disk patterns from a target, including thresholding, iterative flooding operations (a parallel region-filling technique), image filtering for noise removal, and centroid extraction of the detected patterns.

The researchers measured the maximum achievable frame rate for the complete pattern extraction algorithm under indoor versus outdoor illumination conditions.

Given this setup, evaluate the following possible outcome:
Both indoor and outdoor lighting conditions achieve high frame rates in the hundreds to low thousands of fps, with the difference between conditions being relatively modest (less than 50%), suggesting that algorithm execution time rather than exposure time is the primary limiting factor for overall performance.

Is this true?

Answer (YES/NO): NO